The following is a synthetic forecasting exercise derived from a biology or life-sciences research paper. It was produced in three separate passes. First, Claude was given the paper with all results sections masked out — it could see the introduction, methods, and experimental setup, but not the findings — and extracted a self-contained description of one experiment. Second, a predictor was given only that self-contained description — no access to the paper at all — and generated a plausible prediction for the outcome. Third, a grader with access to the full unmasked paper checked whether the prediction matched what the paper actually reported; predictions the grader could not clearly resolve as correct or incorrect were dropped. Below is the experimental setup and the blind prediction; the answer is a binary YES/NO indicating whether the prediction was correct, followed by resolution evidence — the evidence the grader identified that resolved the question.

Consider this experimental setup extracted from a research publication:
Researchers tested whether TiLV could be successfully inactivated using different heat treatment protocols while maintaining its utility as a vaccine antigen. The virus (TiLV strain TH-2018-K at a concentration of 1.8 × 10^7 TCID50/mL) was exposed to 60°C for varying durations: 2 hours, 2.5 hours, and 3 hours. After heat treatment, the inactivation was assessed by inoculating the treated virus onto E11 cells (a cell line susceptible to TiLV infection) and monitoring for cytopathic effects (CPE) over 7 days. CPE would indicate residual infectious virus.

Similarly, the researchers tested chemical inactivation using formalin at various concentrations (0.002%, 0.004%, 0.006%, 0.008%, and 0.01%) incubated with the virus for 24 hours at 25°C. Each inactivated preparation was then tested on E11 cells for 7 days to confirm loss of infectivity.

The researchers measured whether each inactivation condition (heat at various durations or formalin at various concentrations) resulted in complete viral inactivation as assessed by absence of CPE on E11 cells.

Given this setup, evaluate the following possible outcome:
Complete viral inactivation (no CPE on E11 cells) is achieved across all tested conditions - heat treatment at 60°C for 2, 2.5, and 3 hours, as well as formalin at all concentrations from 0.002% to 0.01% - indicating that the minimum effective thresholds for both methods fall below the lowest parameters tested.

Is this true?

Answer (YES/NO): YES